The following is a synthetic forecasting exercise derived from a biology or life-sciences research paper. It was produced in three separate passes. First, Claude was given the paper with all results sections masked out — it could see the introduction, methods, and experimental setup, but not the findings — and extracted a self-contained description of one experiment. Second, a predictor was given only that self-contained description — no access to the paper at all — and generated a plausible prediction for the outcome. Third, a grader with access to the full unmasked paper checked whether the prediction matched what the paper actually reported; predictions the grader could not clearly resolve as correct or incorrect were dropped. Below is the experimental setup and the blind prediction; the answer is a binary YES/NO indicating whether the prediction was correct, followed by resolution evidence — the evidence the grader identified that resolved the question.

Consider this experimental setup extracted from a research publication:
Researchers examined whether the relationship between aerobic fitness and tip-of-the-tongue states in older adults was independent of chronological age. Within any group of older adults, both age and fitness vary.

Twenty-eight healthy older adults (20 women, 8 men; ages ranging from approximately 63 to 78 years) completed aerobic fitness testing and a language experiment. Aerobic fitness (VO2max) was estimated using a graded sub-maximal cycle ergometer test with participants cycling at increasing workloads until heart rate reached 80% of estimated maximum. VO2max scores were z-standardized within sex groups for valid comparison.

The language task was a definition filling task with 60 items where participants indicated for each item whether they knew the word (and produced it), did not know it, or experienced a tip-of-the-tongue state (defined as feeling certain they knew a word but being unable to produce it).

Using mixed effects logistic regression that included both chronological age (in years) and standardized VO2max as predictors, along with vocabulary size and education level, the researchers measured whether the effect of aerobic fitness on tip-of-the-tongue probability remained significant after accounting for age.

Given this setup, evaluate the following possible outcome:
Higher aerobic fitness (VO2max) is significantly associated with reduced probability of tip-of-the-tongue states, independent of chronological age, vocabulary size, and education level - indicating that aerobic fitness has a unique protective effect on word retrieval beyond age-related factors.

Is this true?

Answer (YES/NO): YES